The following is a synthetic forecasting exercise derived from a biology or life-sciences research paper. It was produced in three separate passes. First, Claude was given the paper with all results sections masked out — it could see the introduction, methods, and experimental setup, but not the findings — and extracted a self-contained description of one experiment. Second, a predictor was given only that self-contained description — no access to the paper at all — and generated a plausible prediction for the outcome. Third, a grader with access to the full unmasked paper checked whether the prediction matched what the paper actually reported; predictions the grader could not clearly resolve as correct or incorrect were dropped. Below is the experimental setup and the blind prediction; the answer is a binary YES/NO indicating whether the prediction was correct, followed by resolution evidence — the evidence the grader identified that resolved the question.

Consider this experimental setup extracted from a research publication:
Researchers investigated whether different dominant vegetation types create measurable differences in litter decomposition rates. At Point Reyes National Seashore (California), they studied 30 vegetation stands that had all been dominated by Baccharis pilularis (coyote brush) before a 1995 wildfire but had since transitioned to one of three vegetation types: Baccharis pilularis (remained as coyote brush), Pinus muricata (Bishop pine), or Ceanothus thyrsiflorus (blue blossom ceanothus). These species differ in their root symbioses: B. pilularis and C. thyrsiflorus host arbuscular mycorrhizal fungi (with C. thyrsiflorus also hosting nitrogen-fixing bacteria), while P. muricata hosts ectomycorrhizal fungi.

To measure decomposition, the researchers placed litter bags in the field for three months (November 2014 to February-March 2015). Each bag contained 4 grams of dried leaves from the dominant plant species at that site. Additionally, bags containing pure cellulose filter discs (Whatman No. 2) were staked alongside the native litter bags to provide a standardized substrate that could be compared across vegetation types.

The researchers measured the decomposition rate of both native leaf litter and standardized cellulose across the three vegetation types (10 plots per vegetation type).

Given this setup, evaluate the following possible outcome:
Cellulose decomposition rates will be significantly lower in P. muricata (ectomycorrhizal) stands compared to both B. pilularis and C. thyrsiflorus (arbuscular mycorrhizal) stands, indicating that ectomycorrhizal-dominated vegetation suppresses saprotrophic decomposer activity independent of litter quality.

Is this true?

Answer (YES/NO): NO